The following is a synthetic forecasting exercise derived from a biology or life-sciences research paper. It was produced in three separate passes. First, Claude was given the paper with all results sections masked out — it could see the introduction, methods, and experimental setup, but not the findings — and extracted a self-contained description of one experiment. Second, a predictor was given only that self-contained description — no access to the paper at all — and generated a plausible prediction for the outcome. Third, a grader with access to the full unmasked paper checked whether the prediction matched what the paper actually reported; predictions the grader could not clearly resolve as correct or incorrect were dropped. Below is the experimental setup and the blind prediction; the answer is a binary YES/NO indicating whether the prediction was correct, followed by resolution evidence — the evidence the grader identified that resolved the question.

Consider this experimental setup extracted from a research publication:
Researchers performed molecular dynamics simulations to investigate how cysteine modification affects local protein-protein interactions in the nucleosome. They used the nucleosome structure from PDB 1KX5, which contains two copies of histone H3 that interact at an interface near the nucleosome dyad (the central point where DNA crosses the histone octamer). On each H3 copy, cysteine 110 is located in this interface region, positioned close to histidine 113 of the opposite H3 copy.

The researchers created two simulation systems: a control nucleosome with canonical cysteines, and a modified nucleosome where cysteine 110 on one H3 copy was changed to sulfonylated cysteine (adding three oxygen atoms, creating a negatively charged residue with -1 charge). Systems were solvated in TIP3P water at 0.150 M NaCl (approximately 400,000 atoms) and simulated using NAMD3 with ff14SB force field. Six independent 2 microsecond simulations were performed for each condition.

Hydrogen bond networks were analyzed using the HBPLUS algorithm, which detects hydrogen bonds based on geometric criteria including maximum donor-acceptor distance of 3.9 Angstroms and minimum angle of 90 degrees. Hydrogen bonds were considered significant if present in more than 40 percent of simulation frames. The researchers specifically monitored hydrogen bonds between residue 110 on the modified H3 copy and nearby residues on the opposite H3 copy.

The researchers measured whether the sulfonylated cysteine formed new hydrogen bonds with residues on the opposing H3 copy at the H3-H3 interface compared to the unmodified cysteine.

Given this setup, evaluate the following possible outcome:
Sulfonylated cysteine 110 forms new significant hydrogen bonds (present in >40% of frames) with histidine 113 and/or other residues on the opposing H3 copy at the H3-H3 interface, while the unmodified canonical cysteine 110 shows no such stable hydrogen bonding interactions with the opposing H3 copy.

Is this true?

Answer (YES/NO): YES